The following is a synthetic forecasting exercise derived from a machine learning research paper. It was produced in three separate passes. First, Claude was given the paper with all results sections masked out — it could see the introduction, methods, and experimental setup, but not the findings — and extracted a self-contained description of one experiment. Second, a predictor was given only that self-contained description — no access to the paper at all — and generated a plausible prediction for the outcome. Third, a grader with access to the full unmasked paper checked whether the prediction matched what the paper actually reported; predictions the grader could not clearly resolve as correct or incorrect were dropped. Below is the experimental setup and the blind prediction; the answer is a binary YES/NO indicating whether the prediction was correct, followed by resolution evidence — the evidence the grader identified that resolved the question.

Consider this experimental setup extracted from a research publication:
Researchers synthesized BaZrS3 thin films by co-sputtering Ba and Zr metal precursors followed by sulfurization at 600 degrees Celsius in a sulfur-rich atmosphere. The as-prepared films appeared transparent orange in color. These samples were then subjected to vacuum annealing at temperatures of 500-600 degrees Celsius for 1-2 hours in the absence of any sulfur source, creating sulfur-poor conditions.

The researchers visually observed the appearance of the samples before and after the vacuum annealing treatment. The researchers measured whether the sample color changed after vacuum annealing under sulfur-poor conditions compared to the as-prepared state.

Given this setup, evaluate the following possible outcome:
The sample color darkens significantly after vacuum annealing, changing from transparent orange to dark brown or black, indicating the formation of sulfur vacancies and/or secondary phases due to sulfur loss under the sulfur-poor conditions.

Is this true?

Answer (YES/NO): YES